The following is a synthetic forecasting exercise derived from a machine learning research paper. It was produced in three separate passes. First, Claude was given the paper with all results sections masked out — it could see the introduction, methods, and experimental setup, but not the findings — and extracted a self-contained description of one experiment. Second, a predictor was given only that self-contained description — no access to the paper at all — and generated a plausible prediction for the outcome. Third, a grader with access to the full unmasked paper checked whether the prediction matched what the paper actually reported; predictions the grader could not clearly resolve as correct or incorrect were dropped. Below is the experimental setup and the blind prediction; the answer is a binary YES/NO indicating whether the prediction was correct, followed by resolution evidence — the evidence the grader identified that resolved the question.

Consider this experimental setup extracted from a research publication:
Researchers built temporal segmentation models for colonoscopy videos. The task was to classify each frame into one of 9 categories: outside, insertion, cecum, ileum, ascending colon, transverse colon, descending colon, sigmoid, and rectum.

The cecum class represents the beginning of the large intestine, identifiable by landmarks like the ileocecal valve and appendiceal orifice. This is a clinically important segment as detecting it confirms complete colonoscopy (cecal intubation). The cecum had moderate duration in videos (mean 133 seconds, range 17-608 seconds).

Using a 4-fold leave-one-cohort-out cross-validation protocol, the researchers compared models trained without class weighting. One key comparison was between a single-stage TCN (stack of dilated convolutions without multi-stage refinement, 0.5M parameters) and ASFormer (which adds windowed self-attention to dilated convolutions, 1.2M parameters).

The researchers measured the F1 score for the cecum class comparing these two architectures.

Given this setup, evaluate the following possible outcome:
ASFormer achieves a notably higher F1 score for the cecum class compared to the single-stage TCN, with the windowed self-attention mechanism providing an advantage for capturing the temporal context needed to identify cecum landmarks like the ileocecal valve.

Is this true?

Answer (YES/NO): YES